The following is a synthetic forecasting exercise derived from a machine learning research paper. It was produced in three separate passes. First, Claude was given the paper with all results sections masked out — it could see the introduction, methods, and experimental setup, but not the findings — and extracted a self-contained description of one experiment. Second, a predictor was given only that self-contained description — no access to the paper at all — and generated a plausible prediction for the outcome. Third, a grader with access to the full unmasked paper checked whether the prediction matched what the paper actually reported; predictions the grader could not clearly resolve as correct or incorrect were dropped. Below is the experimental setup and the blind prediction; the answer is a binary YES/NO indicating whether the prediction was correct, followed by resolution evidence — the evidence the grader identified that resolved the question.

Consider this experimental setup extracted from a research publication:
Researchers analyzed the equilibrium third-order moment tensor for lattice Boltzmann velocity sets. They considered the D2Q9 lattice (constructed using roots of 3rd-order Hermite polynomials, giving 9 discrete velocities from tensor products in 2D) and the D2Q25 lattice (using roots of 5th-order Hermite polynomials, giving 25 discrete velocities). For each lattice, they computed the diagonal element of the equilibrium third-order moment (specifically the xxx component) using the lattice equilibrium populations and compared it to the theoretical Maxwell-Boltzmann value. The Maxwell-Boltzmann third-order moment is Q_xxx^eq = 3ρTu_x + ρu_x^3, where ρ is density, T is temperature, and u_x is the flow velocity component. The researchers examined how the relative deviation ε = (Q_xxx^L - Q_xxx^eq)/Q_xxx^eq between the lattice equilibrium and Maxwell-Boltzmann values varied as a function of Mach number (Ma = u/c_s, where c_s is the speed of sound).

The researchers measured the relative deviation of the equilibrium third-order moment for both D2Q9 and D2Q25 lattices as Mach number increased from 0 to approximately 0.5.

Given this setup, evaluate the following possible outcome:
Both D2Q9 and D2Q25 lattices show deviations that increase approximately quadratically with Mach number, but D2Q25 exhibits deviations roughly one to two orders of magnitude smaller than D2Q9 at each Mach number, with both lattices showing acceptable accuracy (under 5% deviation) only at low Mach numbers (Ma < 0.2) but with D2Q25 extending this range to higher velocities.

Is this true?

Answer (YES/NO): NO